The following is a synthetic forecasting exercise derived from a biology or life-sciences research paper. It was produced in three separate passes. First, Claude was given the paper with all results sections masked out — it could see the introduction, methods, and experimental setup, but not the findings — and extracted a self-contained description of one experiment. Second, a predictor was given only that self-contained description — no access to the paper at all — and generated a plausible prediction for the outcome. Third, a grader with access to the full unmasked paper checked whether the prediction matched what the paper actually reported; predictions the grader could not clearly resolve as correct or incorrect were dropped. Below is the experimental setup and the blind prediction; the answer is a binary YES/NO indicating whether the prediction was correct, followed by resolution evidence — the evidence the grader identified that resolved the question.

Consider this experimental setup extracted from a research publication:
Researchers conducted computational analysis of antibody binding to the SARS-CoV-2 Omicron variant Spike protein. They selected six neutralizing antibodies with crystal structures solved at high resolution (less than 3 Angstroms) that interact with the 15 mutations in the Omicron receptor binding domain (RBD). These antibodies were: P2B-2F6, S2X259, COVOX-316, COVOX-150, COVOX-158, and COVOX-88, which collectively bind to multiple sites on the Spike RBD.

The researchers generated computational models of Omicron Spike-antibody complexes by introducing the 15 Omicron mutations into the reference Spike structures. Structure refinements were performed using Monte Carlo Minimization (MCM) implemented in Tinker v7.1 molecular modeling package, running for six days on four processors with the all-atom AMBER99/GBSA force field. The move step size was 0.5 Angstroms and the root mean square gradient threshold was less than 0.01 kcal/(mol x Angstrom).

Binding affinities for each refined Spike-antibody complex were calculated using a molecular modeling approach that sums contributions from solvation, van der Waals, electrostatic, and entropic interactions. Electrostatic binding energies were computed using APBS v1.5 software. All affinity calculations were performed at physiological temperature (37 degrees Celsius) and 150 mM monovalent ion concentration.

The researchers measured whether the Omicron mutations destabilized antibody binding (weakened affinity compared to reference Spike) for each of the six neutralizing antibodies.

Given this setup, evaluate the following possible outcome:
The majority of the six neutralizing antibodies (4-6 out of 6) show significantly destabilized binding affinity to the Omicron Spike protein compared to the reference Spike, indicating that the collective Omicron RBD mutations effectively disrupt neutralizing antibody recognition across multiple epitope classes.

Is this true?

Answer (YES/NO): YES